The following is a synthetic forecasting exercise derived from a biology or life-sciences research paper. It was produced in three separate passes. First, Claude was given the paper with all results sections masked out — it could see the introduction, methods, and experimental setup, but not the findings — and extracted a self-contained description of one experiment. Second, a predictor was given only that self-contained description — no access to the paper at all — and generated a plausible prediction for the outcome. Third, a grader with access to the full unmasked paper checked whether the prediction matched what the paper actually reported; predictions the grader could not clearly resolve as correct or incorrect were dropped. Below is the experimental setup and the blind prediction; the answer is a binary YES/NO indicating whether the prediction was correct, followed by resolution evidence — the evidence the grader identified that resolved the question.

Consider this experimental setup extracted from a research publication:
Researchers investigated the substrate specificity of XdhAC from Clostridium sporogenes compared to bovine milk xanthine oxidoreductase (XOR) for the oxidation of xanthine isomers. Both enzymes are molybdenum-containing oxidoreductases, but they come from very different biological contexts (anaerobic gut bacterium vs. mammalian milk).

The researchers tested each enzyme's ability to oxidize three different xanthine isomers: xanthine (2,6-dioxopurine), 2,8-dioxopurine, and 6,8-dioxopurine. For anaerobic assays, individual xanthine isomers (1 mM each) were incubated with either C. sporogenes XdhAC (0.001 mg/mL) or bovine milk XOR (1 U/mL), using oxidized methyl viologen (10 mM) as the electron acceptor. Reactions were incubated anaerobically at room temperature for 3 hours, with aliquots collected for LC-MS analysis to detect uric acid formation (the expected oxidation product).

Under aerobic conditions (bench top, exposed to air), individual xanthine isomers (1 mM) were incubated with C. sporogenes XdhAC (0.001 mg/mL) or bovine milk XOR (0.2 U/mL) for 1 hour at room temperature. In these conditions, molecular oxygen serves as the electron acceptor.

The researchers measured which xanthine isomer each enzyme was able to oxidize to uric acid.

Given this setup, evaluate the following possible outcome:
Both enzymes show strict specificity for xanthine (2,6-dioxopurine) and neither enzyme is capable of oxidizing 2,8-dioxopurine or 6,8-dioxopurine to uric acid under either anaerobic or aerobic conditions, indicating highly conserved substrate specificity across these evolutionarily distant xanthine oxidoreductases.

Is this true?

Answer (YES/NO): NO